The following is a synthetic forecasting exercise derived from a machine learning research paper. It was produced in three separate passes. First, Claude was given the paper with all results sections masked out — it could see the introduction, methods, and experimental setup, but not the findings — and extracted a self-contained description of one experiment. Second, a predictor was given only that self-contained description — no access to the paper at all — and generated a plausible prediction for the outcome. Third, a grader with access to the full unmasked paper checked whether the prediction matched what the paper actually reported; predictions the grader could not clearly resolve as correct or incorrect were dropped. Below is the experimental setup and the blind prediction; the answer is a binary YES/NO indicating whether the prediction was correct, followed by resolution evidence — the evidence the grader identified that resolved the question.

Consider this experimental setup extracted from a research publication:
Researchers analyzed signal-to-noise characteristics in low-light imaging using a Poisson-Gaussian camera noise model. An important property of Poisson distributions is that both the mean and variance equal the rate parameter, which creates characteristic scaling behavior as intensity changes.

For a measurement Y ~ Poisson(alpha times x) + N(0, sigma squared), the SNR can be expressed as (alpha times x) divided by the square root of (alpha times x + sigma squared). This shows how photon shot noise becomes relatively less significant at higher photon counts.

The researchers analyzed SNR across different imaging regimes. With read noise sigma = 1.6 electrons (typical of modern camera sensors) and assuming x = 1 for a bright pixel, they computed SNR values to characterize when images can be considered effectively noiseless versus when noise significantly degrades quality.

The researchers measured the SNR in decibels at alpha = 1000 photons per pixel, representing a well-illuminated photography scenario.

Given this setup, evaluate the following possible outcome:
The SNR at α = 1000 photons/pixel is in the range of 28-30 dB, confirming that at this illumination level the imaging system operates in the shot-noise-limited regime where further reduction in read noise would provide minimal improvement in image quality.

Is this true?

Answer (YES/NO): NO